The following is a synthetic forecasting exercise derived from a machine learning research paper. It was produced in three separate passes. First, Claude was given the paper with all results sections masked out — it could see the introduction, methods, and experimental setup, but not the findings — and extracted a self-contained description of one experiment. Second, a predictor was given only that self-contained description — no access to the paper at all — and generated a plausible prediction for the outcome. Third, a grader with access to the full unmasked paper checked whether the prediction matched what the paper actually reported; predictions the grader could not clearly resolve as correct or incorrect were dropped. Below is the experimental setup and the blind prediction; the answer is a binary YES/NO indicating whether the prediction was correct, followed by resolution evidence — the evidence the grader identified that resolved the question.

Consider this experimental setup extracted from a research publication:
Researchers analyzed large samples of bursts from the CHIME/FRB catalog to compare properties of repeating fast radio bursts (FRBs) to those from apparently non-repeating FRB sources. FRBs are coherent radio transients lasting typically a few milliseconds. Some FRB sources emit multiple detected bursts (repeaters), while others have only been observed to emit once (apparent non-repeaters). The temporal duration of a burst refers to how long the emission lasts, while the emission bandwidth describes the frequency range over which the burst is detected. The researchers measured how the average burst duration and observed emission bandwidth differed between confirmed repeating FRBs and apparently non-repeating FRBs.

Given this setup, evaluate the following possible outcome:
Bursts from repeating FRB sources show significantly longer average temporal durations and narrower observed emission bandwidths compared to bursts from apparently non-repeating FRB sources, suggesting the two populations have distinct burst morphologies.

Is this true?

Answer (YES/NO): YES